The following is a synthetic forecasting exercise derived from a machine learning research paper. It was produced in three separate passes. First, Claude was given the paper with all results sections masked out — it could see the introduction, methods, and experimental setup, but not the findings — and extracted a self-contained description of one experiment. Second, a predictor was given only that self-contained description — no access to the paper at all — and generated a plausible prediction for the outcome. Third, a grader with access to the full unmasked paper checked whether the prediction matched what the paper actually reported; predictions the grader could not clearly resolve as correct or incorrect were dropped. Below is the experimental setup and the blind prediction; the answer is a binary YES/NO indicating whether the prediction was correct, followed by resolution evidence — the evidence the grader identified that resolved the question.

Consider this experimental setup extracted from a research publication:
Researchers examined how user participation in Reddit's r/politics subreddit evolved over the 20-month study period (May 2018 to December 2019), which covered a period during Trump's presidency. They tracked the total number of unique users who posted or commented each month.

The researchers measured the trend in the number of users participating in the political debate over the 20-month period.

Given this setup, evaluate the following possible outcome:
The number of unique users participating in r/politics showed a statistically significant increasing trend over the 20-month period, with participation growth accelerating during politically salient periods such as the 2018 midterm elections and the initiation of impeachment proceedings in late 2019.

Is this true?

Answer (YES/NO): NO